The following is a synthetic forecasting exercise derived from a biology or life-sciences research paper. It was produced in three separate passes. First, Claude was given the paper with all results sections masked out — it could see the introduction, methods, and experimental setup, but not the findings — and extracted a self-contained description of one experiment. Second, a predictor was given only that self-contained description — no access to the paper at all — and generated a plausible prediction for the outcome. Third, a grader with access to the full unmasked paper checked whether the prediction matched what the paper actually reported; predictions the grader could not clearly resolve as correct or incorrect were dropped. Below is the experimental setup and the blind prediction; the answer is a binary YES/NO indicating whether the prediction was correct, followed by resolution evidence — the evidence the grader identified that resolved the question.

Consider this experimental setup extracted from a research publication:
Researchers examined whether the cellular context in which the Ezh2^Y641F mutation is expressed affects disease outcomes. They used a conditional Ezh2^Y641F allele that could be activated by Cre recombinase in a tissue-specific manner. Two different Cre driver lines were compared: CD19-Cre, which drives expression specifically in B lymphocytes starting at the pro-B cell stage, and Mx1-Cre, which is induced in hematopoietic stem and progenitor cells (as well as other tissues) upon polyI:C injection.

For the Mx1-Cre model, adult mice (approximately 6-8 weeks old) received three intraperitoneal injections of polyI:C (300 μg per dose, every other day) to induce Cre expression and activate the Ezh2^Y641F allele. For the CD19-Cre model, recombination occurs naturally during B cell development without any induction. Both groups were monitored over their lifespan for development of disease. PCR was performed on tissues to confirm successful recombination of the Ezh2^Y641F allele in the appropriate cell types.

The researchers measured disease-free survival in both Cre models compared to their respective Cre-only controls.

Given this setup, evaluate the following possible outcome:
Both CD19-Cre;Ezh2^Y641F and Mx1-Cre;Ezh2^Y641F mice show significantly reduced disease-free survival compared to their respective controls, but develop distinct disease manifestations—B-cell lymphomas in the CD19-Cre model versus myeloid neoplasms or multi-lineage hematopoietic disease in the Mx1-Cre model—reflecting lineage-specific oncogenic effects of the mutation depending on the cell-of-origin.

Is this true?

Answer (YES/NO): NO